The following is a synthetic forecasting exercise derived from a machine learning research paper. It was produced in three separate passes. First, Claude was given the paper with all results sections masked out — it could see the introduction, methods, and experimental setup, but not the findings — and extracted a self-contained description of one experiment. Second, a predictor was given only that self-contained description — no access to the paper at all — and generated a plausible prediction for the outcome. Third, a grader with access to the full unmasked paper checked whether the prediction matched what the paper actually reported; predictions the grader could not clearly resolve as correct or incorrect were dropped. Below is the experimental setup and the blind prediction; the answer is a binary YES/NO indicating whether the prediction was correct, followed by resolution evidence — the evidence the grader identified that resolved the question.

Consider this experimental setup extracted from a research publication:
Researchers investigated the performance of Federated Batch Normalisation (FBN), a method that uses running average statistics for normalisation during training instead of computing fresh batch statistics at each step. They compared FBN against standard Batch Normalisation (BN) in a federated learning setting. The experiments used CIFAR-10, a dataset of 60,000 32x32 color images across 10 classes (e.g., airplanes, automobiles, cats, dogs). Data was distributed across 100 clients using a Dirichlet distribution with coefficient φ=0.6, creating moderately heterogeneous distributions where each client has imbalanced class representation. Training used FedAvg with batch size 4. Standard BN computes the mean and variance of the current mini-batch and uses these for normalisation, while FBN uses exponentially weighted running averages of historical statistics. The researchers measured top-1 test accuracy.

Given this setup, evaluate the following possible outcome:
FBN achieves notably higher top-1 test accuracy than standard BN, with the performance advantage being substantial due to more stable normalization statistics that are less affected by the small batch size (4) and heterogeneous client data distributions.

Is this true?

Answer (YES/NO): NO